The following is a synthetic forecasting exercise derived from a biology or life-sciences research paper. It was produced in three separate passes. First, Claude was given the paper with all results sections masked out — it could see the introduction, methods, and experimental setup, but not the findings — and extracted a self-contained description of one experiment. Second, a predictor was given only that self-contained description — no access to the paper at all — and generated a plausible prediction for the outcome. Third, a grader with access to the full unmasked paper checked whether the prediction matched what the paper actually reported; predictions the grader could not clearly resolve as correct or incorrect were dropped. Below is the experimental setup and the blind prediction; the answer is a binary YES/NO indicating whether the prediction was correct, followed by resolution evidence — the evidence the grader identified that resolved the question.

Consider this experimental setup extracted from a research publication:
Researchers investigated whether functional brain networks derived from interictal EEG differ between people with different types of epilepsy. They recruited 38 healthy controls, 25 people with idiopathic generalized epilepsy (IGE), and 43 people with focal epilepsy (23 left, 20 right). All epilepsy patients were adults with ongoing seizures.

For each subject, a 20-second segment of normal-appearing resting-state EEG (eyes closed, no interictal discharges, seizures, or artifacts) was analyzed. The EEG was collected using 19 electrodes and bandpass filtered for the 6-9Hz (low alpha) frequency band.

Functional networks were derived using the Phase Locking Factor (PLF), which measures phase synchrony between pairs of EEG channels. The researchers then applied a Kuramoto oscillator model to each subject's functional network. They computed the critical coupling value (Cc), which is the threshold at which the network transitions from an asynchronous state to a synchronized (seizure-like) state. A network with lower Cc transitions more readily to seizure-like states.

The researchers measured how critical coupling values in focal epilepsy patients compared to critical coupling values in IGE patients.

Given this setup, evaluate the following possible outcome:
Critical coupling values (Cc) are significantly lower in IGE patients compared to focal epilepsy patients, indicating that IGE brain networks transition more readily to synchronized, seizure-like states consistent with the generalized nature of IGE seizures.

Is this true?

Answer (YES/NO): NO